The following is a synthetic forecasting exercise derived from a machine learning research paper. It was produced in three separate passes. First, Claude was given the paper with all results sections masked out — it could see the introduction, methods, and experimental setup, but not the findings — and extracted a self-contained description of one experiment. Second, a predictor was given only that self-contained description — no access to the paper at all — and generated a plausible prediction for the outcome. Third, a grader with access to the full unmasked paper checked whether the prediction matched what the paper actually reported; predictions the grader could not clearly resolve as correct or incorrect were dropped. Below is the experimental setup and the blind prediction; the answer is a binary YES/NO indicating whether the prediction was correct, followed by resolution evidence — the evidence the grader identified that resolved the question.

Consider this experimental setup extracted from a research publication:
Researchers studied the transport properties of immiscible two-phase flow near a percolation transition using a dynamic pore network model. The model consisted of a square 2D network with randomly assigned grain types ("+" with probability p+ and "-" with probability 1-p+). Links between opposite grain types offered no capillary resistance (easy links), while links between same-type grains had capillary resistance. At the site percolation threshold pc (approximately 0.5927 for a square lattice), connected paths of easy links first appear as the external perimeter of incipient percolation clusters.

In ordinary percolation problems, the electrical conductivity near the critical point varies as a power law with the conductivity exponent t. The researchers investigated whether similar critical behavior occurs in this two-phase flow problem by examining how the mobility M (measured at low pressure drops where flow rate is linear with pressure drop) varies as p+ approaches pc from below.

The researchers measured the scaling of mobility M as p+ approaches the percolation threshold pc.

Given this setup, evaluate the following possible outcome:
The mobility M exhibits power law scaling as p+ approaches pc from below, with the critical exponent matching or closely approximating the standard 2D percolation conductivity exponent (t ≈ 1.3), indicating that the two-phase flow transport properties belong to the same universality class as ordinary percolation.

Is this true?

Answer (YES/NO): NO